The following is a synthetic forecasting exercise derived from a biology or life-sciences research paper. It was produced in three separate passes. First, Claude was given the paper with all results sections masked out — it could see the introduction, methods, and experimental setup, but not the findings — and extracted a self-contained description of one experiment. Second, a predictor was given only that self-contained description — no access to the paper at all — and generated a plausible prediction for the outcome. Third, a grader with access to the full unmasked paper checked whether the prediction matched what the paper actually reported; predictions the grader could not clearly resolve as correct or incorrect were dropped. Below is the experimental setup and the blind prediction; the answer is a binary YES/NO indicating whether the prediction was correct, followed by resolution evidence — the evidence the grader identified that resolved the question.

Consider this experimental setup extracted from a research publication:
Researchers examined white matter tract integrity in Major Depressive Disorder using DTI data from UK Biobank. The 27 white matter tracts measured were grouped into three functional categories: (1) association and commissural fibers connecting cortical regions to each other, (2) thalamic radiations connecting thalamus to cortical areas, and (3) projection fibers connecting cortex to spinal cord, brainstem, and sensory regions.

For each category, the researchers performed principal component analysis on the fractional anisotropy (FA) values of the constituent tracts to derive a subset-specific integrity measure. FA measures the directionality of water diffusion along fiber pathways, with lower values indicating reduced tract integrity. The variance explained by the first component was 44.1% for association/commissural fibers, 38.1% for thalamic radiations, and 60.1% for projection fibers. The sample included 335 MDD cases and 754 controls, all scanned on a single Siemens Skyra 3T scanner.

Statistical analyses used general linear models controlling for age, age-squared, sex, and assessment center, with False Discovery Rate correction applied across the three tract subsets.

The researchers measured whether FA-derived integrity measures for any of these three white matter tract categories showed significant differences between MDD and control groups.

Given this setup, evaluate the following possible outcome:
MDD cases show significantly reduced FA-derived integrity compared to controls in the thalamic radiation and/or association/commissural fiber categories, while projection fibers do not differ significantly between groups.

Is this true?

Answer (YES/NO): YES